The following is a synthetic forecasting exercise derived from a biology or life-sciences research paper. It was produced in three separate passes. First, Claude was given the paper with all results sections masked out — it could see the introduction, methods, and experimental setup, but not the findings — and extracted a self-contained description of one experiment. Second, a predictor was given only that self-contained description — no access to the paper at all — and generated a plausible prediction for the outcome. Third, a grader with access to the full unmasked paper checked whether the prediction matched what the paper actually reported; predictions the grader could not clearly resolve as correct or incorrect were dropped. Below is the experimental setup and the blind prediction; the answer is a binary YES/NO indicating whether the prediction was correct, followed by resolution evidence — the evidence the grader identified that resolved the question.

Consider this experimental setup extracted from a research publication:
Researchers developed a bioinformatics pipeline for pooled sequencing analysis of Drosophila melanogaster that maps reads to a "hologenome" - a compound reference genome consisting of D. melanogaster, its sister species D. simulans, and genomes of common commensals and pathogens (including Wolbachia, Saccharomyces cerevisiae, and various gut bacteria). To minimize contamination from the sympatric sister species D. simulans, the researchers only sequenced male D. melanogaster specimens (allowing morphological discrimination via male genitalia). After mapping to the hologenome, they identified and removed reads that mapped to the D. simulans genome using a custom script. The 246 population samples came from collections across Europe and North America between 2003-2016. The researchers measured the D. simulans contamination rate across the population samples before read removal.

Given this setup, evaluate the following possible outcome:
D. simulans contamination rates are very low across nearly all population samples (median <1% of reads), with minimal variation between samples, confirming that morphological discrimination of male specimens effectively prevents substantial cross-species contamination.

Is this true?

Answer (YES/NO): NO